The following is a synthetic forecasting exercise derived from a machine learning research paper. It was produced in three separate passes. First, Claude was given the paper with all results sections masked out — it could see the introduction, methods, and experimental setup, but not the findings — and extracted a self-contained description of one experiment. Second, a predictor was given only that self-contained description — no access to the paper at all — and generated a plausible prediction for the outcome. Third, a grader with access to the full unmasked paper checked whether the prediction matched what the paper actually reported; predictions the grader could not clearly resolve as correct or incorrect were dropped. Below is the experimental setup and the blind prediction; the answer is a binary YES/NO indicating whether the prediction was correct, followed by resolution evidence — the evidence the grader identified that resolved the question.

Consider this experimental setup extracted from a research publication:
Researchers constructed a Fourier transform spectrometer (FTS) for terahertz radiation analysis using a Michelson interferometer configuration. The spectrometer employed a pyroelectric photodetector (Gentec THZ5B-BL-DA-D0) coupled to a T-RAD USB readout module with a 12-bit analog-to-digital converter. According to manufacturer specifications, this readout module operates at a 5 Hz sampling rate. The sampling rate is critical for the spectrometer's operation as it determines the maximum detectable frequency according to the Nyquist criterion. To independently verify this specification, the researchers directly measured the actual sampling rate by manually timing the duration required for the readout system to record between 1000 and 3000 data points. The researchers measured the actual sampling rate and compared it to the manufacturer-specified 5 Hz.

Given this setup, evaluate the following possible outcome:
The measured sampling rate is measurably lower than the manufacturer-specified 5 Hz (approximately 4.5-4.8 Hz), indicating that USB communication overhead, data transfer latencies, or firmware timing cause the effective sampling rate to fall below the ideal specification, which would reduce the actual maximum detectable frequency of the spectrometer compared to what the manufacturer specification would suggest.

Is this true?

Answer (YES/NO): YES